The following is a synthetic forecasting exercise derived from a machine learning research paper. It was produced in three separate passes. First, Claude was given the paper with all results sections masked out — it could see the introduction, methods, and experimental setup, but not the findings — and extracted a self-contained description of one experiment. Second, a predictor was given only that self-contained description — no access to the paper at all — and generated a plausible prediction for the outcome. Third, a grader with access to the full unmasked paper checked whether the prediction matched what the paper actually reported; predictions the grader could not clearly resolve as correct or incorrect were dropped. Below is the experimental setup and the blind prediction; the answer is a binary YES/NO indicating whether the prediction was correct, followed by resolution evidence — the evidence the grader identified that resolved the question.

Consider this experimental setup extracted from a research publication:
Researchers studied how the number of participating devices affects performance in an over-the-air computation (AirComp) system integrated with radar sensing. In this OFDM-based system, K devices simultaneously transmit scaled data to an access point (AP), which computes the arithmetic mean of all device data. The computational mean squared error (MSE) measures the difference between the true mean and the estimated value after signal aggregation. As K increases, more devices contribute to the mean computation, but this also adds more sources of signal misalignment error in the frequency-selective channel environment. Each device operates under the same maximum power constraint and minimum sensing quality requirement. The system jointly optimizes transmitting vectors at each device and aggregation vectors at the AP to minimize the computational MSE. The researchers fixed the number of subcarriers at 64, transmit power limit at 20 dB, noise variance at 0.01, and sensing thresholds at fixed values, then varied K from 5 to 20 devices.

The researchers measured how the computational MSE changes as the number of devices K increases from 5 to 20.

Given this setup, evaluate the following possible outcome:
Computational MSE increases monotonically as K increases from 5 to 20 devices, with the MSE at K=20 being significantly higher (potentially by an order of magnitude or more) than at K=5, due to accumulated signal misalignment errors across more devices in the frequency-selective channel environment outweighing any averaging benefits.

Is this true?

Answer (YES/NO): NO